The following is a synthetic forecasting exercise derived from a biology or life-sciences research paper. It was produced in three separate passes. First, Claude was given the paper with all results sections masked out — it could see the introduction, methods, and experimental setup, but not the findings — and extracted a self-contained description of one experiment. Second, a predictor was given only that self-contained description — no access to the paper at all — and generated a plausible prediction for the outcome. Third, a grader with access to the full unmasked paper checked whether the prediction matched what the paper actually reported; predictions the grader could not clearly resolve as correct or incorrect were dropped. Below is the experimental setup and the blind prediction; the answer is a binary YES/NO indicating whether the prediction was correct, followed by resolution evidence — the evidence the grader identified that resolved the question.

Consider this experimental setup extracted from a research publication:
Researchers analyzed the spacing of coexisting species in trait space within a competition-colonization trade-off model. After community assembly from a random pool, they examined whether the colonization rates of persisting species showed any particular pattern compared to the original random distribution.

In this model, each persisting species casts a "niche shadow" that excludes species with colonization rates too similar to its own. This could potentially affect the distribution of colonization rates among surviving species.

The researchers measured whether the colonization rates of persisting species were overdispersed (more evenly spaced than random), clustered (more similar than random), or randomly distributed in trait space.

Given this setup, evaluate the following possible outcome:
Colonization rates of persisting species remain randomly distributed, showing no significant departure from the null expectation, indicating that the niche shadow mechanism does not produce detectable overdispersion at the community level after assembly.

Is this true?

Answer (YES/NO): NO